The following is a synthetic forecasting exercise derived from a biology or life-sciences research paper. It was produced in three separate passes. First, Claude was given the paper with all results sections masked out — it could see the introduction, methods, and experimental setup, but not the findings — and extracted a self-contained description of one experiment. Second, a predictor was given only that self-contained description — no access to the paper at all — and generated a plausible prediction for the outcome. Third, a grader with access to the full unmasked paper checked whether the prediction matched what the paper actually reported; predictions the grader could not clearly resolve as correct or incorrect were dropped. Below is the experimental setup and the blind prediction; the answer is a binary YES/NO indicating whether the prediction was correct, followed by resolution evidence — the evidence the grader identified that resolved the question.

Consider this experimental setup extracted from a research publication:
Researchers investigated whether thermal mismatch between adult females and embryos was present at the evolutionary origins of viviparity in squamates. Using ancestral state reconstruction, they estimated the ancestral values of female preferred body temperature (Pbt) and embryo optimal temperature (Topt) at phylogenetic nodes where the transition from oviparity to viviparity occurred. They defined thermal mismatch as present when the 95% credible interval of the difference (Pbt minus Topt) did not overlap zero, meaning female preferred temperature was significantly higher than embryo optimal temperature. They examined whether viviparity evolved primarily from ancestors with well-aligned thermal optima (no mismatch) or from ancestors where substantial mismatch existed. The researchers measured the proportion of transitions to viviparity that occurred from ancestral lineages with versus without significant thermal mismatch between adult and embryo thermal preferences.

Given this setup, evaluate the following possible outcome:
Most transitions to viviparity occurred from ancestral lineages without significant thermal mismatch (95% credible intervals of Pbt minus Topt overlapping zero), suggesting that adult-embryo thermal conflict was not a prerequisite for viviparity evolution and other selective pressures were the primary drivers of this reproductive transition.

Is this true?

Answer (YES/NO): NO